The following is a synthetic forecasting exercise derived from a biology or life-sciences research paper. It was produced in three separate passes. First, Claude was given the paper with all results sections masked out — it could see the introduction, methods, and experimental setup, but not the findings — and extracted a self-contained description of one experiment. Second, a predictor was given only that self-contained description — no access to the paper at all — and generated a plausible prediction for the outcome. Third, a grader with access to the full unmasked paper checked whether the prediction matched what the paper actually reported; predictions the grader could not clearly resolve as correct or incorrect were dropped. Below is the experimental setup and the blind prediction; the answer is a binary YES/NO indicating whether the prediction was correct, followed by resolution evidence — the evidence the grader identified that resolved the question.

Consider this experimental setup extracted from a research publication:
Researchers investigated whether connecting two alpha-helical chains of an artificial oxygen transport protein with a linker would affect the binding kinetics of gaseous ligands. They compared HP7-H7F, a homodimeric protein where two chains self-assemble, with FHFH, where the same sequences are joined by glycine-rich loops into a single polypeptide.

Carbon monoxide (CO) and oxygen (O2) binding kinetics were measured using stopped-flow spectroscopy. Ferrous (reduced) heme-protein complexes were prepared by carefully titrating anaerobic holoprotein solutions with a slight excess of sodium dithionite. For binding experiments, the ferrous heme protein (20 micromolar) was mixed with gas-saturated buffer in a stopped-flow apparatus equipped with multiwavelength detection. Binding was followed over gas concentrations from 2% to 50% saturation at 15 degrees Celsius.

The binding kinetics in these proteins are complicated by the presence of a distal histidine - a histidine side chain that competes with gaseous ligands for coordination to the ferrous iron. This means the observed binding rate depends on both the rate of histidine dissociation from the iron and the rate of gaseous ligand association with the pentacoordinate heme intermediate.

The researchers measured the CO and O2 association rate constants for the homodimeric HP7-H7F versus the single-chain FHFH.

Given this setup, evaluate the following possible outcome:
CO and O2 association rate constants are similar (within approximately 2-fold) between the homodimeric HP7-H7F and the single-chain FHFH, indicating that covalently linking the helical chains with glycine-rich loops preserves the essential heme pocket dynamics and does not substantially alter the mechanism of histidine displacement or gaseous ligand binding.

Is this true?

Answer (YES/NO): YES